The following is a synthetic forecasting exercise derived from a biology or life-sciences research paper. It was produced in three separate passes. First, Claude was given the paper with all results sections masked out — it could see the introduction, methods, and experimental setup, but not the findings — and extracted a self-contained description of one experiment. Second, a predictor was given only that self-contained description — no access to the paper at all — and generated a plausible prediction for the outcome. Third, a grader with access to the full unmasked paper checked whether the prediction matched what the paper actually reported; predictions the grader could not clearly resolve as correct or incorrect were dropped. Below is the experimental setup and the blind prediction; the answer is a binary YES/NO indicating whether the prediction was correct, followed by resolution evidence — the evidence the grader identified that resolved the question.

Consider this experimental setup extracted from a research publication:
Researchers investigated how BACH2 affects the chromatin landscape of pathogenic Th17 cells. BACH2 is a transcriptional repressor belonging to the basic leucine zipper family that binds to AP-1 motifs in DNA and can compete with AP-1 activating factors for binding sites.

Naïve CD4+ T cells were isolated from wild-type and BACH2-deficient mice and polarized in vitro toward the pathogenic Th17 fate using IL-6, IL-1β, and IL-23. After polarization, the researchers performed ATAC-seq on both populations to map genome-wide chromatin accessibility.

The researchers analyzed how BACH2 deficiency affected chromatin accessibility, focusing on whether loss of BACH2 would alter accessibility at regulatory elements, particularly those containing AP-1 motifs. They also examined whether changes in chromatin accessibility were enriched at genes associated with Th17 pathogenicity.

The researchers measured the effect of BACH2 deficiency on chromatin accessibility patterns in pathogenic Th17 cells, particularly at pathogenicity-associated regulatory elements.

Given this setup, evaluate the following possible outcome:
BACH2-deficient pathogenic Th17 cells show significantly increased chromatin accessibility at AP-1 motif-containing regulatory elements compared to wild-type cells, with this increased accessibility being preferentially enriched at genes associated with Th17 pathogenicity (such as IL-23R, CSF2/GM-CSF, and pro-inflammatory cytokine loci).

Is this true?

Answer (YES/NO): NO